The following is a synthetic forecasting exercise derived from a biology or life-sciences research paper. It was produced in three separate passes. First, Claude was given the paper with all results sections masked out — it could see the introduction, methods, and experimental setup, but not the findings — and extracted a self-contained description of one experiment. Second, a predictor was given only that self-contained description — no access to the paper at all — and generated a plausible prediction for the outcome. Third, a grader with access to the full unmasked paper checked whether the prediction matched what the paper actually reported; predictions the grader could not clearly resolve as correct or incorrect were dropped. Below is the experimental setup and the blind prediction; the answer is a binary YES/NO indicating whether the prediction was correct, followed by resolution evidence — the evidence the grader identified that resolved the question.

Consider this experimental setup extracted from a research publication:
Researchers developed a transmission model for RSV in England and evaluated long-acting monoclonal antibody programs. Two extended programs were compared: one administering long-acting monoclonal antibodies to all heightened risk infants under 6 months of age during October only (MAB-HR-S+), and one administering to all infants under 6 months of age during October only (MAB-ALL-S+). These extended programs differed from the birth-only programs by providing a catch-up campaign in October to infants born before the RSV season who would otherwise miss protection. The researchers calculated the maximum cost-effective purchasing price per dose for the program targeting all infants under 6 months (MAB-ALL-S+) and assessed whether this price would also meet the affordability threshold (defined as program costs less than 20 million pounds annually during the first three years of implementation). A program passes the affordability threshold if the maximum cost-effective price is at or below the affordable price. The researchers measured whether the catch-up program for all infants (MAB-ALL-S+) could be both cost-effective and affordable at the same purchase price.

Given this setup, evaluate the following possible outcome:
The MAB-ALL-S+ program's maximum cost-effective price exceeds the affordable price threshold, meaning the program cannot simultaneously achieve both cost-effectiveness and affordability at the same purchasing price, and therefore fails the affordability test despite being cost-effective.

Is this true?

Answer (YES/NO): YES